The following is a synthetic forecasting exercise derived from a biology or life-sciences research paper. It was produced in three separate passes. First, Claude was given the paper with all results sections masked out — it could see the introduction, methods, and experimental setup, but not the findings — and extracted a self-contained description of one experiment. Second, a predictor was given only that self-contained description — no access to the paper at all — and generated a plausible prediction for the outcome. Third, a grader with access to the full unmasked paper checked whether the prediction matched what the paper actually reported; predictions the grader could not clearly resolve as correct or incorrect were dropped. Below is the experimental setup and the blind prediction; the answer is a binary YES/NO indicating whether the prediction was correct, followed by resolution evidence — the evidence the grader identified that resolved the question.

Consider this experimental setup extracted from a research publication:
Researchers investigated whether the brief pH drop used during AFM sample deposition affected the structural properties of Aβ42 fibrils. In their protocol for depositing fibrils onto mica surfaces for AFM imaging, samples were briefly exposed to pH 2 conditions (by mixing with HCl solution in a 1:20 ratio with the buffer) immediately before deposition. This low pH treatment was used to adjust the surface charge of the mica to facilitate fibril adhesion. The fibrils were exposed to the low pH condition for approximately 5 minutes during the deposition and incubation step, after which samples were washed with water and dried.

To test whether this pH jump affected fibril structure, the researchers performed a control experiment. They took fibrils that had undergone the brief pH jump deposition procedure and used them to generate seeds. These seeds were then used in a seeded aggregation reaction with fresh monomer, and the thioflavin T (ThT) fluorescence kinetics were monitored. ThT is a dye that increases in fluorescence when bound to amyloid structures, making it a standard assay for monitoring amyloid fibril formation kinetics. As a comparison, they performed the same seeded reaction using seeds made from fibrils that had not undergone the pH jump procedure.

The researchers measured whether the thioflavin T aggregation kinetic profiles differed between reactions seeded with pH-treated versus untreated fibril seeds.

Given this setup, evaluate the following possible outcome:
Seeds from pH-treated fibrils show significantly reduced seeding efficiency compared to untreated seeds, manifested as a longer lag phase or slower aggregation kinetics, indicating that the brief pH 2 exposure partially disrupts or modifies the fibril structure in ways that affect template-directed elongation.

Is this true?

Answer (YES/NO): NO